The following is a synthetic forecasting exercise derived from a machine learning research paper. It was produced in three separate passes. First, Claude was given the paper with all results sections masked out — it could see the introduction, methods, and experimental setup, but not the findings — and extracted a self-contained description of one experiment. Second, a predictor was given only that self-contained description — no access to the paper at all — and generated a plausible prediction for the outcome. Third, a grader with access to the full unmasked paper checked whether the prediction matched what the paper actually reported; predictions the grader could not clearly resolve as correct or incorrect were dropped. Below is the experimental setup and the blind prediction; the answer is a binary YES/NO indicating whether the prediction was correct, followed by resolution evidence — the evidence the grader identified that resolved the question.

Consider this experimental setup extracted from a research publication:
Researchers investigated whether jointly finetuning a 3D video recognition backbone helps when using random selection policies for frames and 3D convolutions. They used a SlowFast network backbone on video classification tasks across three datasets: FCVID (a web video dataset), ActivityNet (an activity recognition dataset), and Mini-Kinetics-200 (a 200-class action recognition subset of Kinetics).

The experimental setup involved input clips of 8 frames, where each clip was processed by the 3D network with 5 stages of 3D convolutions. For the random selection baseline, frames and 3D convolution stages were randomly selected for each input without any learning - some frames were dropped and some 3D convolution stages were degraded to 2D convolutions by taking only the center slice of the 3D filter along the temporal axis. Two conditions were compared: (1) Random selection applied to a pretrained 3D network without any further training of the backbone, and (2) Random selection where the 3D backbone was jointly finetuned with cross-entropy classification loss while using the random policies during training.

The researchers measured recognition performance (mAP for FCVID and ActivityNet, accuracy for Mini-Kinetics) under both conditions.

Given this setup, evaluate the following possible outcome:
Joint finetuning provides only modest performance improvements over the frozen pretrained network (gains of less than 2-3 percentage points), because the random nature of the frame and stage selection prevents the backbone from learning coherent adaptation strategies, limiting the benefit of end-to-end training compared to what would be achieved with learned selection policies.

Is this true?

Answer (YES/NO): NO